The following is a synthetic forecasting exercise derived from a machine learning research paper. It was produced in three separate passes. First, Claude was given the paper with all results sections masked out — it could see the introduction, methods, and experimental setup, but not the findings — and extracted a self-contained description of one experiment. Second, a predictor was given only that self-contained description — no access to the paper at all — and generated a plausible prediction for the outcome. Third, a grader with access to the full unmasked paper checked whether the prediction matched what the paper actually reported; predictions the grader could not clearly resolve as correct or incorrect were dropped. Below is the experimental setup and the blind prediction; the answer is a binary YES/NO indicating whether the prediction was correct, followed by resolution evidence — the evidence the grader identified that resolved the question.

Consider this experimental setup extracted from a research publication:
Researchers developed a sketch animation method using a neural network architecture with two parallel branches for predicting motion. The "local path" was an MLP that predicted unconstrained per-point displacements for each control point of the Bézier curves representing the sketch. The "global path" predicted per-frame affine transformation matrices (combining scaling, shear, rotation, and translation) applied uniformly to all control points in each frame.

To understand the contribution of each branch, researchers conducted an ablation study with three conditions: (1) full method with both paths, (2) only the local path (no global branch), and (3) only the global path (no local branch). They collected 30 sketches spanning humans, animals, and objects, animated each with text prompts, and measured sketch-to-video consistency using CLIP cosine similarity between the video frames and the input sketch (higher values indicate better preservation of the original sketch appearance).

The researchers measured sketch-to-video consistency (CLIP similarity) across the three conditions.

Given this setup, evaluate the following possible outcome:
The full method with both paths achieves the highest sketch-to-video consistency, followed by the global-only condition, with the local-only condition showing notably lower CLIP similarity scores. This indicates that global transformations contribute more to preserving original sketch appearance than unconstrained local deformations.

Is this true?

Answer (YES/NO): NO